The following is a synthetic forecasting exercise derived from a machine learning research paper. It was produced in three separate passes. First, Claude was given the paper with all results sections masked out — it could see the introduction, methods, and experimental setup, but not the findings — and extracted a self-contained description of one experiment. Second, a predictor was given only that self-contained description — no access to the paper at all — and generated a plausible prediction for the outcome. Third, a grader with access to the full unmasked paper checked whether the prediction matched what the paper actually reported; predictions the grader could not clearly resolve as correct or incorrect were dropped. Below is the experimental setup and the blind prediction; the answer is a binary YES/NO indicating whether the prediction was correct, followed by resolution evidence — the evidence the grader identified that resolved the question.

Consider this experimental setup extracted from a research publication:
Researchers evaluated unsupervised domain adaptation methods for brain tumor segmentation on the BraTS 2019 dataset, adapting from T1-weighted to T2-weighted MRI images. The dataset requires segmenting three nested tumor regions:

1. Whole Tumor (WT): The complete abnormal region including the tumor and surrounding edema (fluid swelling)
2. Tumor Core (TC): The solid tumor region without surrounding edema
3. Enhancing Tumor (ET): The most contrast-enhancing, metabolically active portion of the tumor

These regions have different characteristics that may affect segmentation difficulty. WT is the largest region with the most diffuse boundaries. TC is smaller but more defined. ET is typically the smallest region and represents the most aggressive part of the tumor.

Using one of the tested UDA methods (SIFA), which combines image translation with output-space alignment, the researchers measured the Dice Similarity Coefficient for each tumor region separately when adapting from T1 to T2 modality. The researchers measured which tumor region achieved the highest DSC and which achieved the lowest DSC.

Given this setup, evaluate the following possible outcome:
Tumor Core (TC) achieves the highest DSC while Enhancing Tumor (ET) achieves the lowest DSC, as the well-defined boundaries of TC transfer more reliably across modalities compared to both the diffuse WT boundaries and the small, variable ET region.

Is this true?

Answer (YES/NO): NO